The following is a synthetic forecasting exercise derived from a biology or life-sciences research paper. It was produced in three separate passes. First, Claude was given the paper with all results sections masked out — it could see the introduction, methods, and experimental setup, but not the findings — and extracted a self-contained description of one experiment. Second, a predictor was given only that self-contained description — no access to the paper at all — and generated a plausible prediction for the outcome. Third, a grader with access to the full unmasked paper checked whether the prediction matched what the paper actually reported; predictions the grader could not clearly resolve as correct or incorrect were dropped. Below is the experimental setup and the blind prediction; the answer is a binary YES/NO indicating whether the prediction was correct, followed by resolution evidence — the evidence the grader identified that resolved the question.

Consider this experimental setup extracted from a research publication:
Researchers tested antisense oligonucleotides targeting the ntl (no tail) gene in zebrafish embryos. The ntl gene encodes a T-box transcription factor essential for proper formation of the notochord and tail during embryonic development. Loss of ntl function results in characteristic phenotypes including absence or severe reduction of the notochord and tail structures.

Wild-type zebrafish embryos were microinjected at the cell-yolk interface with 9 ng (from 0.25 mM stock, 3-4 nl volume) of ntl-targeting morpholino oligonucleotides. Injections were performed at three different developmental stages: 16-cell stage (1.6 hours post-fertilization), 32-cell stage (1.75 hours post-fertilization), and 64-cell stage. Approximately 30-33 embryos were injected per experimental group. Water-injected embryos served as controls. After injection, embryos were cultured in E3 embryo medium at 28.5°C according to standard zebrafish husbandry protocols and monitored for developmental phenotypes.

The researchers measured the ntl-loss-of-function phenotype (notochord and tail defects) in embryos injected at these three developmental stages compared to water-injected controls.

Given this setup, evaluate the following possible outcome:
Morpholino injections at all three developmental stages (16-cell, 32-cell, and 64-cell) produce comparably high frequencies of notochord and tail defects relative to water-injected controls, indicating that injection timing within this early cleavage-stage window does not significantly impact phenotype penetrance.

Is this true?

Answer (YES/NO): YES